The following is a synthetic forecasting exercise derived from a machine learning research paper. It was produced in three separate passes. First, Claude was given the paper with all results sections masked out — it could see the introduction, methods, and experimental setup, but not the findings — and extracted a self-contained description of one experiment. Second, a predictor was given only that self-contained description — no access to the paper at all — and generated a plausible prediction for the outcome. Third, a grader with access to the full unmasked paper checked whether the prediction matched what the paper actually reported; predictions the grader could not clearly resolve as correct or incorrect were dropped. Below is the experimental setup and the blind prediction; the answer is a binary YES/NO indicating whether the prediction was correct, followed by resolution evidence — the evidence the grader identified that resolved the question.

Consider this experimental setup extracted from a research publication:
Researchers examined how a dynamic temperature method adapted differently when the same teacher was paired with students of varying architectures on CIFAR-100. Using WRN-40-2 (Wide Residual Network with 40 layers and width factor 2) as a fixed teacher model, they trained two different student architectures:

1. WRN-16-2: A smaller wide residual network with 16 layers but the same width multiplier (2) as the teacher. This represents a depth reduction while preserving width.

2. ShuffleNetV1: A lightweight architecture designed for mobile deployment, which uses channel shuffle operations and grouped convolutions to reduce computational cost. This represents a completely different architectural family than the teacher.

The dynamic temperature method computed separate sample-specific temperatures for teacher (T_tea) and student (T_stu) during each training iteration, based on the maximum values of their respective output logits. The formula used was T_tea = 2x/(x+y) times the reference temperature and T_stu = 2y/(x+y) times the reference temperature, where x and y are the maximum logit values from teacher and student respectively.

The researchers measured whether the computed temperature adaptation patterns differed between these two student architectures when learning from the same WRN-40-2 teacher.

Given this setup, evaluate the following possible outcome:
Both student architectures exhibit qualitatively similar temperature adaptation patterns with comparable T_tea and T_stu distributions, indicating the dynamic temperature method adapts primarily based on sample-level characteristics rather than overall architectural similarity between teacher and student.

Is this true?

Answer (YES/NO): NO